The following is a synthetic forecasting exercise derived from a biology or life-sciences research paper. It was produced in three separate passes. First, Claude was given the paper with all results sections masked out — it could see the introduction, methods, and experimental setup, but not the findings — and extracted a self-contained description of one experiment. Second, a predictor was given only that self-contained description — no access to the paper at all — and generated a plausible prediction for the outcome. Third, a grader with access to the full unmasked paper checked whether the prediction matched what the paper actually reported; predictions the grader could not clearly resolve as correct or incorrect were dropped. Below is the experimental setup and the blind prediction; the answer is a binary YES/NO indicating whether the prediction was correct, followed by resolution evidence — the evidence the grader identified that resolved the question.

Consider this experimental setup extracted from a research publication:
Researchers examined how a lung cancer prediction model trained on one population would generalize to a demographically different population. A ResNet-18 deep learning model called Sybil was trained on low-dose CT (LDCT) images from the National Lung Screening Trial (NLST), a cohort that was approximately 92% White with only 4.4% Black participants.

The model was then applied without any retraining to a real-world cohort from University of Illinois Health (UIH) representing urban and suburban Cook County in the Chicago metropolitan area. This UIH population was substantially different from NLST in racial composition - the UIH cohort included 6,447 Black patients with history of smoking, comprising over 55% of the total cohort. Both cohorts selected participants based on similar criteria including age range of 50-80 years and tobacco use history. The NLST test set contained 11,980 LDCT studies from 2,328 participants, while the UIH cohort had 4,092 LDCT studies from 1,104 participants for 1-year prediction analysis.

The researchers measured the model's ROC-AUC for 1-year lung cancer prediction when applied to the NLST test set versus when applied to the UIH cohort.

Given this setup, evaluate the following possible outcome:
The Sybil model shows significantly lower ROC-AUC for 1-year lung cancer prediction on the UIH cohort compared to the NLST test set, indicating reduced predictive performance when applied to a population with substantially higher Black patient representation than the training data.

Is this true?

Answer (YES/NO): YES